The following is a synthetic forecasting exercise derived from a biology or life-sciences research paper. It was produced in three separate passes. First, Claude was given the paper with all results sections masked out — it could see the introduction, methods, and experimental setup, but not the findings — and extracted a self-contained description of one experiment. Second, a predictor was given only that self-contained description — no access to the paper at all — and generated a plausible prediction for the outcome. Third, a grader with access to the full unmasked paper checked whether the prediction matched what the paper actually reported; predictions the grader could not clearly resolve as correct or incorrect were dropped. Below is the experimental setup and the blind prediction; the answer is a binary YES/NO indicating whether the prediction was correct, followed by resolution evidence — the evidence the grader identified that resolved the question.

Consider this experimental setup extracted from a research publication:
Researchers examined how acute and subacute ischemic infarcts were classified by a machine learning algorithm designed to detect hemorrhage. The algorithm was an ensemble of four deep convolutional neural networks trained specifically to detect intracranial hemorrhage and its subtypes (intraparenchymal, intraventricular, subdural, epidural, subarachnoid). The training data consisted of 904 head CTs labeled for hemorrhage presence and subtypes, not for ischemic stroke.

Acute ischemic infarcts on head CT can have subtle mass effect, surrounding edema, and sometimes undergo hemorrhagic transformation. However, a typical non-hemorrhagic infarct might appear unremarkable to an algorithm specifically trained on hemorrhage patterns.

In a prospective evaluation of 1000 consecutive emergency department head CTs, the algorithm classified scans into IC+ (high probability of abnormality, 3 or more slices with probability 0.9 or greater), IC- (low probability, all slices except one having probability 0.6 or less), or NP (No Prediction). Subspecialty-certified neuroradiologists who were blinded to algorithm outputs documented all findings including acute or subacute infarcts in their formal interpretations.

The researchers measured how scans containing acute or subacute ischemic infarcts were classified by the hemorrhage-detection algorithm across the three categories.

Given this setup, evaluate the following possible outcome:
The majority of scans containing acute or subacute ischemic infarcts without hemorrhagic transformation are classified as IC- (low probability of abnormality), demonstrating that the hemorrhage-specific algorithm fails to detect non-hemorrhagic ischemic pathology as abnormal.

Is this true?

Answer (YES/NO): YES